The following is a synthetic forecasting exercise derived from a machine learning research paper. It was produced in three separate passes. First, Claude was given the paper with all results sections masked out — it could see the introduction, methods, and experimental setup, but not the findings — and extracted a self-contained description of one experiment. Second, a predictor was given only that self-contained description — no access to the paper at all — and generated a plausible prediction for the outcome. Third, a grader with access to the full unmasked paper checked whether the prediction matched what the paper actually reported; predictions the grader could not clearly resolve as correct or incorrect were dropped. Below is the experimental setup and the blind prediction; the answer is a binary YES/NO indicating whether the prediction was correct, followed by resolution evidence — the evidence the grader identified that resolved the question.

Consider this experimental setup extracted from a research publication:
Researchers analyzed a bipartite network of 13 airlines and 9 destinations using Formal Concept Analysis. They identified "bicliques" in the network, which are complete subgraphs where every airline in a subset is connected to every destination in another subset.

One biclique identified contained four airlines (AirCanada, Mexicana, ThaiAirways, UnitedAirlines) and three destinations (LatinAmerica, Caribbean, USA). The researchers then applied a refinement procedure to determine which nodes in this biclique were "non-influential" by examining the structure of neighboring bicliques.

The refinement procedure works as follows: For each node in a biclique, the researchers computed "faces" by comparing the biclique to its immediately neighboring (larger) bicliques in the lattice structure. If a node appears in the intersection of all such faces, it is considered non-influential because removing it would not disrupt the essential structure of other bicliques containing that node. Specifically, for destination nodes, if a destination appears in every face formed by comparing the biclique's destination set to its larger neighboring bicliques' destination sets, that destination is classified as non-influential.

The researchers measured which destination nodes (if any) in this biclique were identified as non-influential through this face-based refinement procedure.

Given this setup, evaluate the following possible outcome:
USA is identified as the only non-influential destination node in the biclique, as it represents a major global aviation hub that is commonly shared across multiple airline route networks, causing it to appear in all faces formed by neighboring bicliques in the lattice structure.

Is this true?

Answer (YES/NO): NO